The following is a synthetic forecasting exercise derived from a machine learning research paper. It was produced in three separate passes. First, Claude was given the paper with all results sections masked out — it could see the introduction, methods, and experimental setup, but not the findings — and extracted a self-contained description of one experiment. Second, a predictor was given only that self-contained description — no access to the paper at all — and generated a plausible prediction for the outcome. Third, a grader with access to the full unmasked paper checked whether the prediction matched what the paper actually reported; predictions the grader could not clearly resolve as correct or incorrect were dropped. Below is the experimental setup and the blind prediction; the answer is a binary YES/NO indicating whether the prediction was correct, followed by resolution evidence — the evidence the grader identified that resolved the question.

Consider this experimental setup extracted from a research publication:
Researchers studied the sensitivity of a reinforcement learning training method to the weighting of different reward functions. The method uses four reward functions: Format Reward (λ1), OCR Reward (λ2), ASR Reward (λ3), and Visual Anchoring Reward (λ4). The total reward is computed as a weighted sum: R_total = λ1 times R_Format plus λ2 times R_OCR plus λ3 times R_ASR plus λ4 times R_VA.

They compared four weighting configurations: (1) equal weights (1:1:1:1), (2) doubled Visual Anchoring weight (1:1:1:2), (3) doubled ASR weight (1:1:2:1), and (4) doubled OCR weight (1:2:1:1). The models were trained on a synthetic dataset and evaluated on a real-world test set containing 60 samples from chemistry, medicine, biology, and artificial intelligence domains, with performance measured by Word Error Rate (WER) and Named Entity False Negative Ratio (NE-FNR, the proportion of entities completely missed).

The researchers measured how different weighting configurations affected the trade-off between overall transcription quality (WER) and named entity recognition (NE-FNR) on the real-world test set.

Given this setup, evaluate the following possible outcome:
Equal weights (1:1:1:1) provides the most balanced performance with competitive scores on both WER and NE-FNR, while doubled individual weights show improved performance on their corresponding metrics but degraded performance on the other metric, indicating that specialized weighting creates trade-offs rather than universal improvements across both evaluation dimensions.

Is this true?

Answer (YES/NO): NO